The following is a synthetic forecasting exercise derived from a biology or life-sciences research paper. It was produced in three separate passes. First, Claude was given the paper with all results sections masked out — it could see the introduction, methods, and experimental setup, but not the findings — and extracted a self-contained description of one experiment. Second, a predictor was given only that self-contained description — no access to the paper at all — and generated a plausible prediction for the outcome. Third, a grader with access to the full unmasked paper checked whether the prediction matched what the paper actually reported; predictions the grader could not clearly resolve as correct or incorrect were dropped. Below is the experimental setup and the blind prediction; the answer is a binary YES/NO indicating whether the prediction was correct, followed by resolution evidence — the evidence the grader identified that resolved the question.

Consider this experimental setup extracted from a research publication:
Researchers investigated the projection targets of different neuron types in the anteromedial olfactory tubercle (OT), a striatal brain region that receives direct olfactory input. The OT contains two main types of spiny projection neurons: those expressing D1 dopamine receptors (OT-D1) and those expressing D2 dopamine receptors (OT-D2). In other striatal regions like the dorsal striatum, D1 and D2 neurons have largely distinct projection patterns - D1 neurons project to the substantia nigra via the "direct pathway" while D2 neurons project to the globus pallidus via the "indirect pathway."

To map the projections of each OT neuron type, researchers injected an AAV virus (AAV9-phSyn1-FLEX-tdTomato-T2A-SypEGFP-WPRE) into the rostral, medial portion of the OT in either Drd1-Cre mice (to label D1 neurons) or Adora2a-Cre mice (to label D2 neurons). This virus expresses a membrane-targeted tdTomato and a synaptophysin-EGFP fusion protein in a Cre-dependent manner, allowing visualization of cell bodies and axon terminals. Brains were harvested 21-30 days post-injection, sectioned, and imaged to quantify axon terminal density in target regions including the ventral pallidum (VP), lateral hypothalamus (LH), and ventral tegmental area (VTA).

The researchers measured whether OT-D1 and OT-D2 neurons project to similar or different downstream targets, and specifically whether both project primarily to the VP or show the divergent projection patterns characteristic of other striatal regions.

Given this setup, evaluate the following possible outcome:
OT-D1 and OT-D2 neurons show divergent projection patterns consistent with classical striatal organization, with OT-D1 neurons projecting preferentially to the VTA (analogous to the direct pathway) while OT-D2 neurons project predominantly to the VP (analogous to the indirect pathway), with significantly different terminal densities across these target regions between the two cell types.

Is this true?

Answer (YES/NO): NO